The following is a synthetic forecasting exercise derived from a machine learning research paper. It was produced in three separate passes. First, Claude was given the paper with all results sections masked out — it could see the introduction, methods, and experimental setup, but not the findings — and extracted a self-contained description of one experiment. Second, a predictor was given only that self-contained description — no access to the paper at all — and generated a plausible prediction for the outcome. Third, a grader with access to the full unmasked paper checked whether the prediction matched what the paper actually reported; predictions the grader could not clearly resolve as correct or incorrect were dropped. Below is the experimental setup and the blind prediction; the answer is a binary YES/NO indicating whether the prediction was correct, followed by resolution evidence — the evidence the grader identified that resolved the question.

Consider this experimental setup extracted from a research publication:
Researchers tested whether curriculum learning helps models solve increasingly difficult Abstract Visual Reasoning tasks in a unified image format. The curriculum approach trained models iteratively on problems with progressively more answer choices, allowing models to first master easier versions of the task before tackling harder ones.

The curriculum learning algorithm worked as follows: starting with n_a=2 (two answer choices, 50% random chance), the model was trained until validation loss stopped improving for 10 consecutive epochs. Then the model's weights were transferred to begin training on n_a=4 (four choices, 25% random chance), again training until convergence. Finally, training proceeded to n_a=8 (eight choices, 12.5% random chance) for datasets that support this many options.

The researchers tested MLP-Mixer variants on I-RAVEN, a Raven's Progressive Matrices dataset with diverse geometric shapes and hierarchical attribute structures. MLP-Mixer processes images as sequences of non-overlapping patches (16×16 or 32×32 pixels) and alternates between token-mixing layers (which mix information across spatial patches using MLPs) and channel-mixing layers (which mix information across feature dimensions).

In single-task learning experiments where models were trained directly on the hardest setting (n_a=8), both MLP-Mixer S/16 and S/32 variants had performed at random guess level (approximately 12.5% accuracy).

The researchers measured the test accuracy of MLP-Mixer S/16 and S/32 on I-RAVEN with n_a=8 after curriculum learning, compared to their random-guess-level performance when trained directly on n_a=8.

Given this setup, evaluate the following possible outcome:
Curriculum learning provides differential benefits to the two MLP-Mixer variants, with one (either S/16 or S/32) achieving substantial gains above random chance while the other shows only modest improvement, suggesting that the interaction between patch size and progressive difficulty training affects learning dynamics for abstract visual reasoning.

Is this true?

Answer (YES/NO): NO